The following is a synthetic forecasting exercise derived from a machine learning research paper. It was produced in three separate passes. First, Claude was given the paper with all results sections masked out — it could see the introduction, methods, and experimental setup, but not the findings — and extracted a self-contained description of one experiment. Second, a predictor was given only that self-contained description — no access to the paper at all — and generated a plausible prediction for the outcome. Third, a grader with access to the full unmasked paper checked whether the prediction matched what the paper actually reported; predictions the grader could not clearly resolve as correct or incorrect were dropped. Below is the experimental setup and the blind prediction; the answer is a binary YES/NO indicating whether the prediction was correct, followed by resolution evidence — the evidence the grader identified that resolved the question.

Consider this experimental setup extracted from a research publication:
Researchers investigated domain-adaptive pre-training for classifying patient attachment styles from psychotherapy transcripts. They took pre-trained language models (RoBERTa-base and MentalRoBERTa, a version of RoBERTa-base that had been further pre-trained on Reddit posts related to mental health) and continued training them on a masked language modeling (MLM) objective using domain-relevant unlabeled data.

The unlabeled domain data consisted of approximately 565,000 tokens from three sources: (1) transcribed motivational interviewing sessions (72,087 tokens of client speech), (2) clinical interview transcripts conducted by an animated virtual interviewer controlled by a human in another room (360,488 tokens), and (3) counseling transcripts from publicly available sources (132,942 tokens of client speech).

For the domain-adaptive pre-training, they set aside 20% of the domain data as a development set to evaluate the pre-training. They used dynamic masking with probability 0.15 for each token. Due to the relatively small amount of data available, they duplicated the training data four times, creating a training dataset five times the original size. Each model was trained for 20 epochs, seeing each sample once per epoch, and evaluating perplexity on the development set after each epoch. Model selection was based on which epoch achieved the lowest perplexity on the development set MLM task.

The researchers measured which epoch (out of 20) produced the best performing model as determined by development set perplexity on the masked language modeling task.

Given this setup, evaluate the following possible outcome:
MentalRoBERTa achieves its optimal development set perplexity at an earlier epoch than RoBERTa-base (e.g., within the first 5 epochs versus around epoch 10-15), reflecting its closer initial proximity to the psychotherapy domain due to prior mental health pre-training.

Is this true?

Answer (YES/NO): NO